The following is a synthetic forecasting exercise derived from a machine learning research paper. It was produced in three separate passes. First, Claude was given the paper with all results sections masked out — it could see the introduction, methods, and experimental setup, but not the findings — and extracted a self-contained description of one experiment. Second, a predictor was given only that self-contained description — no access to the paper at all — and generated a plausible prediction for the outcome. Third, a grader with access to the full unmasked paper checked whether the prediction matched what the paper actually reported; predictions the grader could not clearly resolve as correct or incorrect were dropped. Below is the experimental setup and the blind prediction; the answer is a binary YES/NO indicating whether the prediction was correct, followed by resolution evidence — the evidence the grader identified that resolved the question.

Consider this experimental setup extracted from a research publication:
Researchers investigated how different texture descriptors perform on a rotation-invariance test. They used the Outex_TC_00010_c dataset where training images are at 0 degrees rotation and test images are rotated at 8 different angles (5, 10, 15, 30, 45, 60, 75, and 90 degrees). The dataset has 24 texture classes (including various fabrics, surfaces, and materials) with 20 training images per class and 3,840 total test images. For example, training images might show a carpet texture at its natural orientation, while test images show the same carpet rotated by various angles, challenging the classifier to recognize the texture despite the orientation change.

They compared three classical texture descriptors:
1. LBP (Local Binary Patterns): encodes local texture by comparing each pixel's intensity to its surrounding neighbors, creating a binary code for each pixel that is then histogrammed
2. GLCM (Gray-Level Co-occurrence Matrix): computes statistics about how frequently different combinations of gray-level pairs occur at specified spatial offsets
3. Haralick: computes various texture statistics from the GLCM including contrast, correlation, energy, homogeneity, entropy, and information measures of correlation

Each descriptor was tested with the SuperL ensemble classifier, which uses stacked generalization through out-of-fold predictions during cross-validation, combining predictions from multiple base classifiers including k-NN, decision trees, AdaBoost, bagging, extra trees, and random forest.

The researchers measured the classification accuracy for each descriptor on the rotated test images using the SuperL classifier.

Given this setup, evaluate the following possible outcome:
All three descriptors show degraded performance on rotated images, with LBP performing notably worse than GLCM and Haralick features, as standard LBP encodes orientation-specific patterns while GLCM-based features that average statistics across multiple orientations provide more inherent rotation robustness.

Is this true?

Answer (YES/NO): YES